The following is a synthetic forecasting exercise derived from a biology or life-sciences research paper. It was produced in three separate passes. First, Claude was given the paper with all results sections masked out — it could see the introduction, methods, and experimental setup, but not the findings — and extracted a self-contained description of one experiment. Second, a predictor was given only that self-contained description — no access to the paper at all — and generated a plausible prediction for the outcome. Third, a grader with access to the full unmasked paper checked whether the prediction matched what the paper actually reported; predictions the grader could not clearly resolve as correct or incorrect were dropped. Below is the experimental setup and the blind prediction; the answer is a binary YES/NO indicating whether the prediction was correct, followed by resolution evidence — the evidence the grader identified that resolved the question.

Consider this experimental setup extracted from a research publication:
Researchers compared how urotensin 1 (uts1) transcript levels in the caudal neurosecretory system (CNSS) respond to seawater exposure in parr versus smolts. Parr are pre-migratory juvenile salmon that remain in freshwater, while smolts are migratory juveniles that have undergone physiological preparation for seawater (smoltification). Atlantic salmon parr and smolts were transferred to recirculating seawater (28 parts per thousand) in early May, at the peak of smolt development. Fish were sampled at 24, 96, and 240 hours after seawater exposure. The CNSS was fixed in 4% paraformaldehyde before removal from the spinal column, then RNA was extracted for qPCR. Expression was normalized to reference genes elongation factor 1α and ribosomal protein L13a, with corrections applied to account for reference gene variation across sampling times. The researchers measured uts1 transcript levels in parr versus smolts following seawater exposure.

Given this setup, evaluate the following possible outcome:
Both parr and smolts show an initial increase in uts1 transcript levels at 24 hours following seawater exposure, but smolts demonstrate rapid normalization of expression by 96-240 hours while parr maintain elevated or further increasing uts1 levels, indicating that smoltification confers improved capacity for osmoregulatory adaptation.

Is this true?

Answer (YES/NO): NO